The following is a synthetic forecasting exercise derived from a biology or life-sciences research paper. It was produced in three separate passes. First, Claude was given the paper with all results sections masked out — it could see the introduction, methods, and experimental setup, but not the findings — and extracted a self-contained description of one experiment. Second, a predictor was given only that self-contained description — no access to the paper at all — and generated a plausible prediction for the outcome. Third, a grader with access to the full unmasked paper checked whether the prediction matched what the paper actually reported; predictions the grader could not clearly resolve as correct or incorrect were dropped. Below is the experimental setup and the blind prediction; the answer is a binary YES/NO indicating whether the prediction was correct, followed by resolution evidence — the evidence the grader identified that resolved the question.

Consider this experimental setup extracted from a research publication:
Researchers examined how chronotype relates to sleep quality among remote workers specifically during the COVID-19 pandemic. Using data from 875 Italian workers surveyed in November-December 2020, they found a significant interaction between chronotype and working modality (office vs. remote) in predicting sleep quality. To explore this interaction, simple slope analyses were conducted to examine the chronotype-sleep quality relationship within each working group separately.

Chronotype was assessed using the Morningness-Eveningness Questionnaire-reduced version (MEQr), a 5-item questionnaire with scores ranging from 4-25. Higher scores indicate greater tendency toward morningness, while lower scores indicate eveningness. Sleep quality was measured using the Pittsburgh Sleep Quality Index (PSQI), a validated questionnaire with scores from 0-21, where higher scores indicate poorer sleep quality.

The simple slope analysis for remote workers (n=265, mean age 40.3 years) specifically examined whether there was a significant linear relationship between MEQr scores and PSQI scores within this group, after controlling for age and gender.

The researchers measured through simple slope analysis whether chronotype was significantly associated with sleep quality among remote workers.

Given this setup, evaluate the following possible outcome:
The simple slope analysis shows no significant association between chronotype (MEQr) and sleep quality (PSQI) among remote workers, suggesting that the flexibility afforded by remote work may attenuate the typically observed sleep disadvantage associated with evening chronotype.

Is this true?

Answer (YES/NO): YES